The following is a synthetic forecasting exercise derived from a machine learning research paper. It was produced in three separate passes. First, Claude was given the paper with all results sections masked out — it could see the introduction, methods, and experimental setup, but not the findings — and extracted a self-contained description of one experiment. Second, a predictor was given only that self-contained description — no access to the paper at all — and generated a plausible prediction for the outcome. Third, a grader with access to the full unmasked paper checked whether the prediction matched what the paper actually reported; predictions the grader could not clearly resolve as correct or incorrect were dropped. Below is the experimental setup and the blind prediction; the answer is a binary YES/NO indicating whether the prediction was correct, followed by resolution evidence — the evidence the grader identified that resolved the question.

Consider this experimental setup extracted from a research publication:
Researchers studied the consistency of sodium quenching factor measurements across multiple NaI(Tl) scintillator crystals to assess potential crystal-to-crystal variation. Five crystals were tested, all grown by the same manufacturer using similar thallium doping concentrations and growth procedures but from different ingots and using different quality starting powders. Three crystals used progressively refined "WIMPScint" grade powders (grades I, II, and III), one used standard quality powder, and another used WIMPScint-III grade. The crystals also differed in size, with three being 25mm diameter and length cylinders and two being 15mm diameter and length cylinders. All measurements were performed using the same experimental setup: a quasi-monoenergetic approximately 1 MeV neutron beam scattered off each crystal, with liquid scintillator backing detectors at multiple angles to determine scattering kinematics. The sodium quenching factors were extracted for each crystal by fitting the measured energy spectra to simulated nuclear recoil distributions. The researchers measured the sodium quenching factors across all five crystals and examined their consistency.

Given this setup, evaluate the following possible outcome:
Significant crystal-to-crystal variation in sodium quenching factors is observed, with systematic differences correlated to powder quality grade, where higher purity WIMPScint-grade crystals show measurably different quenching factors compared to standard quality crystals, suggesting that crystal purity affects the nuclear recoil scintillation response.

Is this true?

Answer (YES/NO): NO